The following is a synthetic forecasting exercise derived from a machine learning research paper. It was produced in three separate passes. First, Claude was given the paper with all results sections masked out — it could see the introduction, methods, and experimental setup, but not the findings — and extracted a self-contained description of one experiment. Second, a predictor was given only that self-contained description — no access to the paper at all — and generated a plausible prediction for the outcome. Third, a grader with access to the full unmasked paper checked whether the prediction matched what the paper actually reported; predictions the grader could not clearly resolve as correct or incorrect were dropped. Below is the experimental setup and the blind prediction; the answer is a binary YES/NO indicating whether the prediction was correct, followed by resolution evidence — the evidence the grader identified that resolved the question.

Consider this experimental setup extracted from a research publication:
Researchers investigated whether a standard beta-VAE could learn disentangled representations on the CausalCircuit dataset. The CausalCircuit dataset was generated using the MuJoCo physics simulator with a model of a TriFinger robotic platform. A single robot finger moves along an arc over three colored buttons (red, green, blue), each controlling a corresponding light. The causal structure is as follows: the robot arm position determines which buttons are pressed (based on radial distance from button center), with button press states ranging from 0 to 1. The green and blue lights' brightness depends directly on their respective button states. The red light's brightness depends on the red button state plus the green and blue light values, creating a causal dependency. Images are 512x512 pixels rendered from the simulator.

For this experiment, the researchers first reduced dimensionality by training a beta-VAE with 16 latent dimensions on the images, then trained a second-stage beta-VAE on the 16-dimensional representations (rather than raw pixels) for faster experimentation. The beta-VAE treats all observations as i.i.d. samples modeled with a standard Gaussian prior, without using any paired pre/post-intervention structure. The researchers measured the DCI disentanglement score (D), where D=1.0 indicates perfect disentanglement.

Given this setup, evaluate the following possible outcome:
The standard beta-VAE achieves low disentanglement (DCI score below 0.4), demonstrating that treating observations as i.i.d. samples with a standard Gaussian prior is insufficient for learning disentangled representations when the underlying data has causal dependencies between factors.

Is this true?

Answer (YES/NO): YES